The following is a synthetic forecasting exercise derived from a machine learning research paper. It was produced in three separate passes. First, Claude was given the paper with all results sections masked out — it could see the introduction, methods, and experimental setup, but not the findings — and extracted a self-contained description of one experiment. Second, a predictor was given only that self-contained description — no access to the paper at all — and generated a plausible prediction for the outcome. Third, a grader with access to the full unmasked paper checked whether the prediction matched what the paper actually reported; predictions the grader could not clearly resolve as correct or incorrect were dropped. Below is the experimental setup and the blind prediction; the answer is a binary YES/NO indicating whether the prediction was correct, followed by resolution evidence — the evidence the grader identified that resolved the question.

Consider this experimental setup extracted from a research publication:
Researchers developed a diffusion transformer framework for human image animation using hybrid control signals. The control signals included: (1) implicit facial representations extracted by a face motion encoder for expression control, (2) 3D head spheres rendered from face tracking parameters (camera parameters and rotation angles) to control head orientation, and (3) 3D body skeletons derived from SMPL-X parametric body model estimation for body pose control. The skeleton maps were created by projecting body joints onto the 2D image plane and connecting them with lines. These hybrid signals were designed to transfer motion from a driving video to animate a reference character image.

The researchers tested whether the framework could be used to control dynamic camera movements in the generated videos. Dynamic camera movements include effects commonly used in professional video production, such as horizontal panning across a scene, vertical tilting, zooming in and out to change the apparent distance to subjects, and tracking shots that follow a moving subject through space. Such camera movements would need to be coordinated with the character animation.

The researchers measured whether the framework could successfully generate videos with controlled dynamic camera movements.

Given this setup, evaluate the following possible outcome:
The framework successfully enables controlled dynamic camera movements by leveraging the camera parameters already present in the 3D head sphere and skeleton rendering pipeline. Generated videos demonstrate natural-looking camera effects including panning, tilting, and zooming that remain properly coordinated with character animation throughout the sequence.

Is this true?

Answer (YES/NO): NO